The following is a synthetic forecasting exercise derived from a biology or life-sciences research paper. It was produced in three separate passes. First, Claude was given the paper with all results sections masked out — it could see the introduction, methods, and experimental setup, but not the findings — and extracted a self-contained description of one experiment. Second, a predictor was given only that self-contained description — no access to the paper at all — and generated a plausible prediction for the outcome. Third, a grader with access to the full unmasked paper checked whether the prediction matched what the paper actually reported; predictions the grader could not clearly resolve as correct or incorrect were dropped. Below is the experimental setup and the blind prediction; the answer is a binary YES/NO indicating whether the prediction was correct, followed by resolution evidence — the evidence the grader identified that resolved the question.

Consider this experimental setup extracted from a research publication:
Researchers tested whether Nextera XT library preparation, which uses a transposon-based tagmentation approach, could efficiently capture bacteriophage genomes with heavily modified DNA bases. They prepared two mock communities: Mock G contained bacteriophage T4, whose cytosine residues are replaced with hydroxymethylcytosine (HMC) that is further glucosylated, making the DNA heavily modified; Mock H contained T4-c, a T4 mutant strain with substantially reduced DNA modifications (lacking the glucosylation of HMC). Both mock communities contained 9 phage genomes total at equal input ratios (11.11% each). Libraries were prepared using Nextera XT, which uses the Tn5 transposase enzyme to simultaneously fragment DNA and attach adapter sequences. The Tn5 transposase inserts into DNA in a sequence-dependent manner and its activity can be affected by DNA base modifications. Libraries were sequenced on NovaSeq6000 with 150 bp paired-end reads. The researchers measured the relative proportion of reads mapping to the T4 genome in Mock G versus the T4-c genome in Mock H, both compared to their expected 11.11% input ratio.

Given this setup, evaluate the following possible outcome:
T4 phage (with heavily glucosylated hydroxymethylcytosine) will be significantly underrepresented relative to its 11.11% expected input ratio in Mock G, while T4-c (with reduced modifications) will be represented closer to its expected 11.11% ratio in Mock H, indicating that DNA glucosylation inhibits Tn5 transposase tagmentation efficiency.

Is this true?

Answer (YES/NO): YES